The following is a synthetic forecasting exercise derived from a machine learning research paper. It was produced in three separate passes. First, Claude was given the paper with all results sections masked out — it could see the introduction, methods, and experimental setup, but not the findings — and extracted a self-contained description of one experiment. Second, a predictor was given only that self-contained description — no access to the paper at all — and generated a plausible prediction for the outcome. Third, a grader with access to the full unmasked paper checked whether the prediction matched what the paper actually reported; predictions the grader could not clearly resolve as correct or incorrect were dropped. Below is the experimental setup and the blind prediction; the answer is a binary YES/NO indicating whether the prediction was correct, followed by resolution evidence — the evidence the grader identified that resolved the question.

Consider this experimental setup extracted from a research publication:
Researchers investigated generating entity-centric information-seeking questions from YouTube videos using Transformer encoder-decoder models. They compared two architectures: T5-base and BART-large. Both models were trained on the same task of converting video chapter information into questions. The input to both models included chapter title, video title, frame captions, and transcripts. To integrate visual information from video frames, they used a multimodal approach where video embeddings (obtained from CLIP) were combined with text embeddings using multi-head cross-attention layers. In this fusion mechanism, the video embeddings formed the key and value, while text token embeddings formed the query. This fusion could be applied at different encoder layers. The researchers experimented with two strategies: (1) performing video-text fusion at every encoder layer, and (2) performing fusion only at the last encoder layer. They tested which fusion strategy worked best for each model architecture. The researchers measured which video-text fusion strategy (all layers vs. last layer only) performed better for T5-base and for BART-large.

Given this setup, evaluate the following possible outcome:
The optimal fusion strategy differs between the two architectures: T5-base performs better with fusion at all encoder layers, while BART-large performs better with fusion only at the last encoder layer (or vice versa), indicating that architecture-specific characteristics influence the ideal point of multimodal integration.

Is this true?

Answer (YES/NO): YES